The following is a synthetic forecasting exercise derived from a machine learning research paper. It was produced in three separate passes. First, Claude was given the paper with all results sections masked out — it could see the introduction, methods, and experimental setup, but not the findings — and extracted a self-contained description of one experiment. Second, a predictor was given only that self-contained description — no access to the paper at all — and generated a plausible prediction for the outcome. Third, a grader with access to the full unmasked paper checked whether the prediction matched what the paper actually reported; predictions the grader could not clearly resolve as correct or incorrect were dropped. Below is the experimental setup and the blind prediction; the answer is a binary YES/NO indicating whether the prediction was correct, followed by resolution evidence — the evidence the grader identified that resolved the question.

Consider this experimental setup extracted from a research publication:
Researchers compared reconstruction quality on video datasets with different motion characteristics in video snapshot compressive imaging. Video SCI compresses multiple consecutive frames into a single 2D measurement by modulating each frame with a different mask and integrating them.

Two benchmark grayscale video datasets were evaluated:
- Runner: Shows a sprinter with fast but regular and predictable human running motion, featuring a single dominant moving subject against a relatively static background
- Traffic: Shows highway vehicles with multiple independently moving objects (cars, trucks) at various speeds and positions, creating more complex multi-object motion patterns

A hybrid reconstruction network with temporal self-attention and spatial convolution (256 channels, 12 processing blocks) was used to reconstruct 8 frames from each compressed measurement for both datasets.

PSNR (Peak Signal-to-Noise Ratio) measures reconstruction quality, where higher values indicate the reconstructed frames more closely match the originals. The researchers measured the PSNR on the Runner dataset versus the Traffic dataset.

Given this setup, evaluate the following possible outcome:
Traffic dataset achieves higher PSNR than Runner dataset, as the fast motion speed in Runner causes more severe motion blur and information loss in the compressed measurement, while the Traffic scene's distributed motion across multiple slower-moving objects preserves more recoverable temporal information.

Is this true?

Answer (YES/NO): NO